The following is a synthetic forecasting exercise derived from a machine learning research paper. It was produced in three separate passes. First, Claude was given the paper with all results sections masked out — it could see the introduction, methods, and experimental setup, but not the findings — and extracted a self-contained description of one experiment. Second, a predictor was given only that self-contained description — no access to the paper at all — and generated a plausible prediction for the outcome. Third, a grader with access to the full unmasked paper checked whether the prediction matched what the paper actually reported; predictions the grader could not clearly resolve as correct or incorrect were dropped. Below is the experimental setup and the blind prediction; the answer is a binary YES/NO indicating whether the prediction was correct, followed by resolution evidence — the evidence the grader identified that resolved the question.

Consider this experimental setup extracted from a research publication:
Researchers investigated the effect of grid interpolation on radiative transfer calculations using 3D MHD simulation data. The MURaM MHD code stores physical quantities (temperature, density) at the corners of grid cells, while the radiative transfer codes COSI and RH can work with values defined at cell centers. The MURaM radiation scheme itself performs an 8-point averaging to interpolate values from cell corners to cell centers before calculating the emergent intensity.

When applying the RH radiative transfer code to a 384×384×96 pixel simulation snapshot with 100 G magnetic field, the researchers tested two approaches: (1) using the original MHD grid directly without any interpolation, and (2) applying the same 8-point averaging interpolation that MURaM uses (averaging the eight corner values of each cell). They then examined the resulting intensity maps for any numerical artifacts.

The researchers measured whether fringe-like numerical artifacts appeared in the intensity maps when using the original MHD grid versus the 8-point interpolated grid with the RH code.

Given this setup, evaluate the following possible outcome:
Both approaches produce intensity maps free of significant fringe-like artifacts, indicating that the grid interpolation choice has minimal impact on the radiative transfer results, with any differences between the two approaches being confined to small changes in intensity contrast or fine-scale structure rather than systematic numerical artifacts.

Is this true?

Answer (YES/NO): NO